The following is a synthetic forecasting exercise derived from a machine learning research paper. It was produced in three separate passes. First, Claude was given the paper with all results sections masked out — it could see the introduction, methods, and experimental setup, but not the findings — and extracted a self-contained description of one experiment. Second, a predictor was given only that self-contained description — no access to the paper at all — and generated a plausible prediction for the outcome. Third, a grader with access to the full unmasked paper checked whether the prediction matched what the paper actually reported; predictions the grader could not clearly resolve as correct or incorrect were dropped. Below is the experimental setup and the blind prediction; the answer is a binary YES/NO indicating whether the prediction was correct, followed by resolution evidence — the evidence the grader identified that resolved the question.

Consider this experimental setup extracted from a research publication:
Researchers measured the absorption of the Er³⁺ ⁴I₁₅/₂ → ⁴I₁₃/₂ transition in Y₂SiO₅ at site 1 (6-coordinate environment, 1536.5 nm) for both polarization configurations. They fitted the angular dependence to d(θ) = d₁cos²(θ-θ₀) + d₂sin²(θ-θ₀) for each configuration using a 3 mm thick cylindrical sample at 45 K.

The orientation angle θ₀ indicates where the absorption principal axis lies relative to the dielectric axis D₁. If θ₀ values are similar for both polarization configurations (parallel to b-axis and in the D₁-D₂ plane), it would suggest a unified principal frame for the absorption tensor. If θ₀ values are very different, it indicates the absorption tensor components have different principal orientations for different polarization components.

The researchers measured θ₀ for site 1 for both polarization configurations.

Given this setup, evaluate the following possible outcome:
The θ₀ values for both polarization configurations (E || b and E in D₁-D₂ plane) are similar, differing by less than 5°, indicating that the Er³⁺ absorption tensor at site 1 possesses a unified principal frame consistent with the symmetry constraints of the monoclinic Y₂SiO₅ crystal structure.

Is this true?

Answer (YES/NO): NO